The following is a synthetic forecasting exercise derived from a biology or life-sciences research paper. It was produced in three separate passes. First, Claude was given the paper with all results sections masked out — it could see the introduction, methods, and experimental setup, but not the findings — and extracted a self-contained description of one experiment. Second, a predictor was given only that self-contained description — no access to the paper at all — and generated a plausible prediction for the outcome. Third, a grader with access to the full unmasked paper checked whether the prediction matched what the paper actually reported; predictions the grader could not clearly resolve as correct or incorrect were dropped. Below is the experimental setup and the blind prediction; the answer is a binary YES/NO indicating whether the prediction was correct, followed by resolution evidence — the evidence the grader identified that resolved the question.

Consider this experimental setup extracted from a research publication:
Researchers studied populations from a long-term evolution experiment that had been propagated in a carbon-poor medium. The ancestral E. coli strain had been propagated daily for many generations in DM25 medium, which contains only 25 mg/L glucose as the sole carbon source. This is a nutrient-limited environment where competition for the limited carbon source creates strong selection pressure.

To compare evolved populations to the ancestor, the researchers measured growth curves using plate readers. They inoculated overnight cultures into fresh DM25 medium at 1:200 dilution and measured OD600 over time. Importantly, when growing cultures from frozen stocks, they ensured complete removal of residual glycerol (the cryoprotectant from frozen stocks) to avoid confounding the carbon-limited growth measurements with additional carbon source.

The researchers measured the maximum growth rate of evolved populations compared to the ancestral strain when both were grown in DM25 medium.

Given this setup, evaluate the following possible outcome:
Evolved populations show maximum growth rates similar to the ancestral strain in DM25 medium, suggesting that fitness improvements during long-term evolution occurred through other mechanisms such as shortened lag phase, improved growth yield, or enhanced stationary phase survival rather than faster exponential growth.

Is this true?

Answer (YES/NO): NO